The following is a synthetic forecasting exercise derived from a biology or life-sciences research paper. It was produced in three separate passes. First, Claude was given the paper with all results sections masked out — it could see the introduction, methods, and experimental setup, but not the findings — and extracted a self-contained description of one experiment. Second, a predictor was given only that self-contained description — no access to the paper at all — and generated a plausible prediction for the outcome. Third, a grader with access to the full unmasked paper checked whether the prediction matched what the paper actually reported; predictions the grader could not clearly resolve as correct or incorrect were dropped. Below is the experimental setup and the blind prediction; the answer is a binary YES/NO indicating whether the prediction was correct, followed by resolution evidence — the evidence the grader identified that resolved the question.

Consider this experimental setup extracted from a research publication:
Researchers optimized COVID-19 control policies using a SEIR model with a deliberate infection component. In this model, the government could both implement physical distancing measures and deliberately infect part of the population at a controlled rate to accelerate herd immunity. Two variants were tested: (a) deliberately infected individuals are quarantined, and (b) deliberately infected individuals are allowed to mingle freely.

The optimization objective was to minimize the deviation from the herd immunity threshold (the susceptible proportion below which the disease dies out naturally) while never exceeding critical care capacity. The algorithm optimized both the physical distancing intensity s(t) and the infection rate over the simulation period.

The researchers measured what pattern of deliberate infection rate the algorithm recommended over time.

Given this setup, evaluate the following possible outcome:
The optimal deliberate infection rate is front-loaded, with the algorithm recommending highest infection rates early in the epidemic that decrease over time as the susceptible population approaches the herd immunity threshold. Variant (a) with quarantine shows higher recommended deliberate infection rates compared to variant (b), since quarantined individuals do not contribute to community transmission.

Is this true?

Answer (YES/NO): NO